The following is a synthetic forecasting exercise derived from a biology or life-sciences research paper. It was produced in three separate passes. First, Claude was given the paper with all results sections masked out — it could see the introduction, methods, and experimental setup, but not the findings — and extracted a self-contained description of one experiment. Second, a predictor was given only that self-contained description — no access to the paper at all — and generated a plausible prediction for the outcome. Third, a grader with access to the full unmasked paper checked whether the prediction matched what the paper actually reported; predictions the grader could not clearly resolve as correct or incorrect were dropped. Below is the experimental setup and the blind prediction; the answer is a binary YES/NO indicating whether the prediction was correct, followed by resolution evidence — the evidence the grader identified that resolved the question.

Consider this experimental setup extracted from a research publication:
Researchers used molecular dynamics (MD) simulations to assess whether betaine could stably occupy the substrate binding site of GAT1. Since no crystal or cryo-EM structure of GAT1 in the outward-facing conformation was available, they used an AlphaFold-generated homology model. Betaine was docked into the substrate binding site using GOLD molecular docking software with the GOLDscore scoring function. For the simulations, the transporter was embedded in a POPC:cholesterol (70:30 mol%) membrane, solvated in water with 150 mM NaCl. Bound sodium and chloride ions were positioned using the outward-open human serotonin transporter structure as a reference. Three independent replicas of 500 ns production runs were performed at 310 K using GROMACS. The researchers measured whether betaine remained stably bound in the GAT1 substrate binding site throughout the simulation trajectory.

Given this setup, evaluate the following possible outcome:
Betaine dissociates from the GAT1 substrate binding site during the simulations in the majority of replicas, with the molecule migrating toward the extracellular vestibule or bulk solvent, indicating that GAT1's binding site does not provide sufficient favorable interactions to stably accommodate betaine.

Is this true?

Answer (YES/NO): NO